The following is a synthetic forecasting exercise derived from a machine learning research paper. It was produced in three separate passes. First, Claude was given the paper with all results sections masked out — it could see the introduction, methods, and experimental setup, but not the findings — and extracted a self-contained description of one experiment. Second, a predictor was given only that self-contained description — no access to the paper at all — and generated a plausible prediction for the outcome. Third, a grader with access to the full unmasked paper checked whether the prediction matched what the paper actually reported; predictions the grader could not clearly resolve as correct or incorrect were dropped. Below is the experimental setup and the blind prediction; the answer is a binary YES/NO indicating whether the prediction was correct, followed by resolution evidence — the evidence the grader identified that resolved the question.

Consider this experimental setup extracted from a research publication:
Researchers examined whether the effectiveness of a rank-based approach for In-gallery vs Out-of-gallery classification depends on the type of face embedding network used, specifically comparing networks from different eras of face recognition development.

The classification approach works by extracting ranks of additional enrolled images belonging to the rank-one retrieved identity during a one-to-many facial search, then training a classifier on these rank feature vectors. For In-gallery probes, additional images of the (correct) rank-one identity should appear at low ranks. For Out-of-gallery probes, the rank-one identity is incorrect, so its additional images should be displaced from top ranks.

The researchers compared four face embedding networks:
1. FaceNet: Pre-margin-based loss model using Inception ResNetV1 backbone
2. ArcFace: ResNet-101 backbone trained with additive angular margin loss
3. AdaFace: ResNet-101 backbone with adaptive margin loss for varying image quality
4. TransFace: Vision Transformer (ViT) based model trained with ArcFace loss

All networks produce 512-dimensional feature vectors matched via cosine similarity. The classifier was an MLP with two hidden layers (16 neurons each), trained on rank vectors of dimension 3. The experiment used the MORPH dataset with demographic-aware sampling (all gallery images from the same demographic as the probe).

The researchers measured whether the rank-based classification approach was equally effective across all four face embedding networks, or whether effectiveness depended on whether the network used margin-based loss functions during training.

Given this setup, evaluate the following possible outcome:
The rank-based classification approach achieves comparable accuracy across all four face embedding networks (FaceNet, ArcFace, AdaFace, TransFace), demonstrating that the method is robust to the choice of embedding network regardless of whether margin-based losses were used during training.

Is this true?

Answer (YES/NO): NO